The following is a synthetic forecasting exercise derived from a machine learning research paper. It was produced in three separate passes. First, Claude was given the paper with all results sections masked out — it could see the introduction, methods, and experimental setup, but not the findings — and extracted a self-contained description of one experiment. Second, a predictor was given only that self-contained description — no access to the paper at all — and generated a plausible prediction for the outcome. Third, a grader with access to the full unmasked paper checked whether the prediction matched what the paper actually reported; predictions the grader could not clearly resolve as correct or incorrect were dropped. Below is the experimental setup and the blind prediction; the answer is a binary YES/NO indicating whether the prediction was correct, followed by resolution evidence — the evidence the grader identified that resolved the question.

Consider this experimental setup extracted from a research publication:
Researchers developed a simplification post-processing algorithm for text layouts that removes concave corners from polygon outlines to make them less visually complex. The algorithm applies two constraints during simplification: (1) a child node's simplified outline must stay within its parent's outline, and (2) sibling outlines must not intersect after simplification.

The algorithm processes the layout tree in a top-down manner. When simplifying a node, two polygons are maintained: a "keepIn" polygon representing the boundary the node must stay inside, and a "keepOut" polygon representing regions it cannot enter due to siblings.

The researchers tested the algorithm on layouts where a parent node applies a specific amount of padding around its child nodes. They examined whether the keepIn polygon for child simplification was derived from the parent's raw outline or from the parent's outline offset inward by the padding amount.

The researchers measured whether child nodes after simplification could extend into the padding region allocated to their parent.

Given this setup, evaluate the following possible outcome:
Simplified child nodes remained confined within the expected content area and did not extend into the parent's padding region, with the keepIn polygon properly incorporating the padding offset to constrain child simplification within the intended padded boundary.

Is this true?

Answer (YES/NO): YES